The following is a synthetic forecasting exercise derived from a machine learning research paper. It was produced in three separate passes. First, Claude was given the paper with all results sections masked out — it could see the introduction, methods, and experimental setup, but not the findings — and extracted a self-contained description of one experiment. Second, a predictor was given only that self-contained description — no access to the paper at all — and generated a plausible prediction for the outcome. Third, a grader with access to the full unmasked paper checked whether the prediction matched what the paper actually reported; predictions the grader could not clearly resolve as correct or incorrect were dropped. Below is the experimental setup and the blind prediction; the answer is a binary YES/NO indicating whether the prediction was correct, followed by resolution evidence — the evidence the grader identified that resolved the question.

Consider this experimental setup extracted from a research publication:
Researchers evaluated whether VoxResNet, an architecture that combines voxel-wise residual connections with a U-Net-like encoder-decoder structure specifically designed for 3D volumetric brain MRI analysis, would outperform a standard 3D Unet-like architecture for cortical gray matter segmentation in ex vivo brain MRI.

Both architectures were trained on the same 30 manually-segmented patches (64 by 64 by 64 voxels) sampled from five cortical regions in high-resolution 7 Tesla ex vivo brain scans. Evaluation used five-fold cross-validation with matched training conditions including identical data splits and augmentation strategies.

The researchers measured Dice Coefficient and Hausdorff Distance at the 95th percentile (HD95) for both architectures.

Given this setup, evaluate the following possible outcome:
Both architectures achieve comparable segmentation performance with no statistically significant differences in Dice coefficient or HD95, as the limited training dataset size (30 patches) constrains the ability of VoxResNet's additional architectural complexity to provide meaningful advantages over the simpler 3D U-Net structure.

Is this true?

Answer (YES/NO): NO